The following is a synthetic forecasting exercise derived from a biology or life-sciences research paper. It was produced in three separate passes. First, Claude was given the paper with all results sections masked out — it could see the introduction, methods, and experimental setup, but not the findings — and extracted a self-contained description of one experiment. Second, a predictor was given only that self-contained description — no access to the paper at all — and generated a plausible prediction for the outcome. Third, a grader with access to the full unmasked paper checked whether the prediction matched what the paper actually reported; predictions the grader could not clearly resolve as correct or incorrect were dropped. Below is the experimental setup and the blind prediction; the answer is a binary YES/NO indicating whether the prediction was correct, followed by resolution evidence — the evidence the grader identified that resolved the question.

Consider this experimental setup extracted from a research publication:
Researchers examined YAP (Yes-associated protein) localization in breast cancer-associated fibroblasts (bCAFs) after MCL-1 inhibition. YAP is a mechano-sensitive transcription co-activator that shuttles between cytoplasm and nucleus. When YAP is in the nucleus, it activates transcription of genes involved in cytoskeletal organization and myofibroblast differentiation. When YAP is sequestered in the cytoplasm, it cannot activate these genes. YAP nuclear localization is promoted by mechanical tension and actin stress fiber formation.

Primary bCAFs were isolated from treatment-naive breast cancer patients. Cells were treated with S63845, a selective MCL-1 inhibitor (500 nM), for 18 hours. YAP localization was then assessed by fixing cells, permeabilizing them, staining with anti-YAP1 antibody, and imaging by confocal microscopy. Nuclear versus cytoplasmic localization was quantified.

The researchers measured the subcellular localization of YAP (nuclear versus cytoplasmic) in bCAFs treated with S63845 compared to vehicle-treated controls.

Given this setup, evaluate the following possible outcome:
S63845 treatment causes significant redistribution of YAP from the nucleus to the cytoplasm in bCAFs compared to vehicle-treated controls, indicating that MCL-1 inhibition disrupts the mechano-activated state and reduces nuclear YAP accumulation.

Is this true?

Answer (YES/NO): YES